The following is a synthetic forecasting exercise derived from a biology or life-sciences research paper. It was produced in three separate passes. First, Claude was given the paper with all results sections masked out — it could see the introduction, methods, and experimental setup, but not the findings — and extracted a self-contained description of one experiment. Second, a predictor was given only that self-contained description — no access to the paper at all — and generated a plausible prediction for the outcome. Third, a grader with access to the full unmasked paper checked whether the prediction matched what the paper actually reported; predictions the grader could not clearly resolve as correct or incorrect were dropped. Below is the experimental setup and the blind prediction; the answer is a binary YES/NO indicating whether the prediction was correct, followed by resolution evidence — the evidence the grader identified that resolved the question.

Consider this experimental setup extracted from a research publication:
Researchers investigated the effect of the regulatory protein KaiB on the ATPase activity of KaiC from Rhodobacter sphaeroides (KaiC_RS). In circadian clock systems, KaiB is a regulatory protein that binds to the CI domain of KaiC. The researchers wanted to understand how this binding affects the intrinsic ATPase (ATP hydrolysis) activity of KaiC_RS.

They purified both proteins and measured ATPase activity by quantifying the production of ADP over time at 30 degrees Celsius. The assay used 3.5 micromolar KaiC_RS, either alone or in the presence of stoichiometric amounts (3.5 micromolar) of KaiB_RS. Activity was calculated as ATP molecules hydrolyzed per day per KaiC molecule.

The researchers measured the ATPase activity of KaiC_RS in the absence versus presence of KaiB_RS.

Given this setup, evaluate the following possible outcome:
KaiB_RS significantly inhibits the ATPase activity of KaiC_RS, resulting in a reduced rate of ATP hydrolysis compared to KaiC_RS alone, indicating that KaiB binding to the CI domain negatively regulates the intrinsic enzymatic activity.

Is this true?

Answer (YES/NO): NO